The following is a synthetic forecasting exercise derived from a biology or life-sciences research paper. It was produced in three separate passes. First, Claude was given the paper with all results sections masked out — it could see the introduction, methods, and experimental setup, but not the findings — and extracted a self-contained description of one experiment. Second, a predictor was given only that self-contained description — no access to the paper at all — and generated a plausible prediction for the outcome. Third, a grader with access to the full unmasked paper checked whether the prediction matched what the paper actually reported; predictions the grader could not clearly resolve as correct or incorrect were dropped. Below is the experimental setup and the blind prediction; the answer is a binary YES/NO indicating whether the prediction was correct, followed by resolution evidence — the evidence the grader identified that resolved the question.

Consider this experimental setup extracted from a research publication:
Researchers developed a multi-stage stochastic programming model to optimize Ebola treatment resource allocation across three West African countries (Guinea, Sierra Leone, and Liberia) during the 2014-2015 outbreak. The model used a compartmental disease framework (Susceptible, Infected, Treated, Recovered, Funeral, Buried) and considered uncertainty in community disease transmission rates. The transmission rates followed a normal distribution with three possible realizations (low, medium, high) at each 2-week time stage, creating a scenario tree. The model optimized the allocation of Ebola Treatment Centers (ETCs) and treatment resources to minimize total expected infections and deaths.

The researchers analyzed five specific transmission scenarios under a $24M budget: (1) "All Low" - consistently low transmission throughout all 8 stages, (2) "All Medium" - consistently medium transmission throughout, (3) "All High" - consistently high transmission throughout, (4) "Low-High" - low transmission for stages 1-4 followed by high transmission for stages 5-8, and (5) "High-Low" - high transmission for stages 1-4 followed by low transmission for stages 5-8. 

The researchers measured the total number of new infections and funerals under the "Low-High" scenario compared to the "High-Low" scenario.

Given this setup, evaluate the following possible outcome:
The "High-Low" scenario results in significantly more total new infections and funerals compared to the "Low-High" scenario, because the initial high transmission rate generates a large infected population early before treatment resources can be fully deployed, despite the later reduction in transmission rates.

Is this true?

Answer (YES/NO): YES